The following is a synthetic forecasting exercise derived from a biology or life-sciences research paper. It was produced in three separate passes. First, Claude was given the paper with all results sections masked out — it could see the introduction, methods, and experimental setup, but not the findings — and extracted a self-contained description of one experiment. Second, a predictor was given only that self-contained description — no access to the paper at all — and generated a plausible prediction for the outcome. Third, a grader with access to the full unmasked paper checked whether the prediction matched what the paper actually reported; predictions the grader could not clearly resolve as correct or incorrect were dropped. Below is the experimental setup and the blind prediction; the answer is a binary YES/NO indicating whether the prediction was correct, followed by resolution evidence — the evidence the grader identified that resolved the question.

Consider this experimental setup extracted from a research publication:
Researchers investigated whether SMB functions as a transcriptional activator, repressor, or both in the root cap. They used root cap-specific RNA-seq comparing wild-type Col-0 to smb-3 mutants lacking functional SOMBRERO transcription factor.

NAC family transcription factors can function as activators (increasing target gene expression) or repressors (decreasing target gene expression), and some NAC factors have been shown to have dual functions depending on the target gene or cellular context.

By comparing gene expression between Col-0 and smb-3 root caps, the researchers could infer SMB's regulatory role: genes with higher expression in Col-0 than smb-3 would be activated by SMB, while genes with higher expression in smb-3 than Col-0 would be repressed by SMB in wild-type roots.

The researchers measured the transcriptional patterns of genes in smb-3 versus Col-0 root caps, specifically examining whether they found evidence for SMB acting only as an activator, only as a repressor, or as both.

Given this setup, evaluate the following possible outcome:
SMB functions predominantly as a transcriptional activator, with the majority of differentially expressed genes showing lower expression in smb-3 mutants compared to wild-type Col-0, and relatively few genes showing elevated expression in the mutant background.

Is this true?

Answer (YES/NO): NO